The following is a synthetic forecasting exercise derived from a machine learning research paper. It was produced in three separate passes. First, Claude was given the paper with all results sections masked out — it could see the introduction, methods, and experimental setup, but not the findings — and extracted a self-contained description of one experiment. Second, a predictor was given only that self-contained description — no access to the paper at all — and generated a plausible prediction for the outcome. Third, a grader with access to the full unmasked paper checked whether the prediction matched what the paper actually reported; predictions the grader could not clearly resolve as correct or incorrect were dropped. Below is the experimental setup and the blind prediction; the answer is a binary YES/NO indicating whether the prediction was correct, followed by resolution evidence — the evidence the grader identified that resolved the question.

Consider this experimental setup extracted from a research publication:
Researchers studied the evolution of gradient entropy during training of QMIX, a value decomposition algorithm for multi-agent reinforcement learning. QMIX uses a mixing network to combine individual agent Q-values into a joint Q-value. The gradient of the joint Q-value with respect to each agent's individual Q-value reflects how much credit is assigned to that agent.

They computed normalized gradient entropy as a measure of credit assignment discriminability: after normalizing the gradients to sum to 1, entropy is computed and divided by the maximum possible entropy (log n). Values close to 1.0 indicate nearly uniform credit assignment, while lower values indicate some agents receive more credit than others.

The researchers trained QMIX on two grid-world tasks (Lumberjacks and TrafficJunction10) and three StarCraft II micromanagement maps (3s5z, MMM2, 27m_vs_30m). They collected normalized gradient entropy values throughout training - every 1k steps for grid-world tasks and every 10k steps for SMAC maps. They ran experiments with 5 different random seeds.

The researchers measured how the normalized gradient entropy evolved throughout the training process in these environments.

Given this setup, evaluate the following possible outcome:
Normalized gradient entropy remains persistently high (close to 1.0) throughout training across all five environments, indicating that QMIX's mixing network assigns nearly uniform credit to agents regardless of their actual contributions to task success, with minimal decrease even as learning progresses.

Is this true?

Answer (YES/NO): YES